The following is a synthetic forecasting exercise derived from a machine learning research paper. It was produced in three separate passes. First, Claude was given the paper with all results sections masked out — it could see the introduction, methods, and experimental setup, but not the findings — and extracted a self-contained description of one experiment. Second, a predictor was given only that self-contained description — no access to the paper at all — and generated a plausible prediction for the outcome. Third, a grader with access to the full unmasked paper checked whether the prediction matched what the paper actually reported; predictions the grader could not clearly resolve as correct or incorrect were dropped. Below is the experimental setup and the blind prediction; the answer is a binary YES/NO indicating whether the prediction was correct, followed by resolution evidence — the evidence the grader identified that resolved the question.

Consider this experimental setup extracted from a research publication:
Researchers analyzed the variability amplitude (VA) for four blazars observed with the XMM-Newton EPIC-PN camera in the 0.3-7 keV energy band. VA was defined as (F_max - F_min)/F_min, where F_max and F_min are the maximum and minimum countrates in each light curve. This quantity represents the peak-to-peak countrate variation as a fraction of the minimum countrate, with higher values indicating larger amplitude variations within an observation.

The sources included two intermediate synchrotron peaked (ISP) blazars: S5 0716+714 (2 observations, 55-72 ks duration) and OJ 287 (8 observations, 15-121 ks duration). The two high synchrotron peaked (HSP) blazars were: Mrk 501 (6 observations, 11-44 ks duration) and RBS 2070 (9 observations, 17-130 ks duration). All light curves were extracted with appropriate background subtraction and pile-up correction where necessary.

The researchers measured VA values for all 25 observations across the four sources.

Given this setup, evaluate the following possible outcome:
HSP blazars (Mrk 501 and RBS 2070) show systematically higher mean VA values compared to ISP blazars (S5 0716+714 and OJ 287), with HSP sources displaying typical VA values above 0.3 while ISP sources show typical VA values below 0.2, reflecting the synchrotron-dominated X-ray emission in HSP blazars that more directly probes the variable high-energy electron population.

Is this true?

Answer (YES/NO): NO